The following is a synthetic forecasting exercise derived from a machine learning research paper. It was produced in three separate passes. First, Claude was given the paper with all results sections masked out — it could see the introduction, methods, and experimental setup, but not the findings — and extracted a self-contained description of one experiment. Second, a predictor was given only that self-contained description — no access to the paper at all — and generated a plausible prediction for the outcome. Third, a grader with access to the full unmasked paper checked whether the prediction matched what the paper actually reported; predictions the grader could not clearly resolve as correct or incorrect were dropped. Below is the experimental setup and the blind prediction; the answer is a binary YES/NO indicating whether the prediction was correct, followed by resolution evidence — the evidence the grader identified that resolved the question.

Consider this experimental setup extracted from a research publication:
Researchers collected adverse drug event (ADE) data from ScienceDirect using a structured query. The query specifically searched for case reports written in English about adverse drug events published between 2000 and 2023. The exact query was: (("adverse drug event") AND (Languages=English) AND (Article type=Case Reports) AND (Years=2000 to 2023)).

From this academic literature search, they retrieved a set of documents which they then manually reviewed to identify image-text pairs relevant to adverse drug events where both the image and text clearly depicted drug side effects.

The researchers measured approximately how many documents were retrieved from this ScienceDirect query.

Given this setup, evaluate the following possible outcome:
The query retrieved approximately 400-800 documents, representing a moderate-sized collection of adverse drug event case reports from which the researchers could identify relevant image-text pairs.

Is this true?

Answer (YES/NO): NO